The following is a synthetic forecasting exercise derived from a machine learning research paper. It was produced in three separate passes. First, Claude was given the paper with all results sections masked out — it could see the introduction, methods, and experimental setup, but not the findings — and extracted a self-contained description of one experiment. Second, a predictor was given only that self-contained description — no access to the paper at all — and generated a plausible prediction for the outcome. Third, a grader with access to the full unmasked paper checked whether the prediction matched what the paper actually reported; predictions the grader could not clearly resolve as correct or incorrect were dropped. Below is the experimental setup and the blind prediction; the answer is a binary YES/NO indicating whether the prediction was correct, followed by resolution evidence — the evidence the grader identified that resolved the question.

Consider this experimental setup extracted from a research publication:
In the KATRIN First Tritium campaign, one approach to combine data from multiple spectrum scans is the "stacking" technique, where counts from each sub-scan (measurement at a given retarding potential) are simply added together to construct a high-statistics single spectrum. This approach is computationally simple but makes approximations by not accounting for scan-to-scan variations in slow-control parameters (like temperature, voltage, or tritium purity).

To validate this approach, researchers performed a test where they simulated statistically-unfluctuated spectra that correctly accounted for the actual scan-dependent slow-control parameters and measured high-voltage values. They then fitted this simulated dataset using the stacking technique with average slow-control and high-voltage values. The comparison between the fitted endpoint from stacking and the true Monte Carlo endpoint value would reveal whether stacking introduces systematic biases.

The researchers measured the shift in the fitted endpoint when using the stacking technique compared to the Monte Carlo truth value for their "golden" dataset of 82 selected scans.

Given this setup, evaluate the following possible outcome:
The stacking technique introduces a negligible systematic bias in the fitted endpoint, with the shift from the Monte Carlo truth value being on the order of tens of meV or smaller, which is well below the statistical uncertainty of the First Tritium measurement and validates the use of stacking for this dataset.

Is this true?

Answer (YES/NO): YES